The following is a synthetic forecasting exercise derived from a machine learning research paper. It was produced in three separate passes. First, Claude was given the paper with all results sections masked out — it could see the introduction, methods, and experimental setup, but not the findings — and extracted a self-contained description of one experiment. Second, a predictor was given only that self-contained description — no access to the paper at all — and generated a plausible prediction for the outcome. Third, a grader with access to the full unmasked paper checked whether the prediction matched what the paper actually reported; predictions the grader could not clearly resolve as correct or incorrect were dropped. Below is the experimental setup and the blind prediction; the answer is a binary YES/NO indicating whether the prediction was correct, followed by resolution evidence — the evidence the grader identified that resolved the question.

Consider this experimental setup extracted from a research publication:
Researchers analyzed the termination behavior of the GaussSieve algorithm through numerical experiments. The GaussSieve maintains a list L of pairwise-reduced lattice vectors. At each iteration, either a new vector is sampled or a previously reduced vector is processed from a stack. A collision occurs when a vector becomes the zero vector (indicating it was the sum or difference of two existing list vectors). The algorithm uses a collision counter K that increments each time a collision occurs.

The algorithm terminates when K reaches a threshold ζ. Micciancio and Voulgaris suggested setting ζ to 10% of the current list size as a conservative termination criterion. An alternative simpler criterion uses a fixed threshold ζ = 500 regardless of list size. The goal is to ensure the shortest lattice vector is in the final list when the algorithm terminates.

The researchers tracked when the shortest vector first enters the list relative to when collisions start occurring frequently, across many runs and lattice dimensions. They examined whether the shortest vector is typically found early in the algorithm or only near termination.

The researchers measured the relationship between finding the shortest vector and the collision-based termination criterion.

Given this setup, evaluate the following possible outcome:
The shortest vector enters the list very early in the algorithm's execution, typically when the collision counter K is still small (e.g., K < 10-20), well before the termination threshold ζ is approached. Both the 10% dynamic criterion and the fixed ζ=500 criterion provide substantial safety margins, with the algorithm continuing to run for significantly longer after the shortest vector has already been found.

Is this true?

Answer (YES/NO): YES